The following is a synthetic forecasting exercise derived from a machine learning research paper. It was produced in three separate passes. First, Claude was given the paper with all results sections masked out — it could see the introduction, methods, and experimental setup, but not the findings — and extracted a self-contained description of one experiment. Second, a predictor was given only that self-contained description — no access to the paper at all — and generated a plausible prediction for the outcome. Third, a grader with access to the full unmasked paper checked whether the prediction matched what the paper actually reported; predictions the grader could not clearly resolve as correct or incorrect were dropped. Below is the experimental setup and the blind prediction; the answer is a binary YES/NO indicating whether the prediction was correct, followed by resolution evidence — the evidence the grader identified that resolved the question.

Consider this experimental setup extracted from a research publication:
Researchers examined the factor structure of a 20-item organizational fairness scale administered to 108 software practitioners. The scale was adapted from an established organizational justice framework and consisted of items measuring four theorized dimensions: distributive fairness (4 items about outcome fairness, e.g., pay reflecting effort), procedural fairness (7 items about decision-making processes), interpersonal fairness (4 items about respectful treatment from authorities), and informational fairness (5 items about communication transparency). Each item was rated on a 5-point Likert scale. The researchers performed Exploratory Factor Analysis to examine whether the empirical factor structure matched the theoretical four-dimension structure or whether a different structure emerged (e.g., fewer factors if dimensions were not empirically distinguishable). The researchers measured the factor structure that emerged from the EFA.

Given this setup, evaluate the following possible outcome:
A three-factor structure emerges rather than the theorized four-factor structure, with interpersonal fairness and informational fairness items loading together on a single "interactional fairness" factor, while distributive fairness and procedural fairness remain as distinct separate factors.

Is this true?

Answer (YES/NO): NO